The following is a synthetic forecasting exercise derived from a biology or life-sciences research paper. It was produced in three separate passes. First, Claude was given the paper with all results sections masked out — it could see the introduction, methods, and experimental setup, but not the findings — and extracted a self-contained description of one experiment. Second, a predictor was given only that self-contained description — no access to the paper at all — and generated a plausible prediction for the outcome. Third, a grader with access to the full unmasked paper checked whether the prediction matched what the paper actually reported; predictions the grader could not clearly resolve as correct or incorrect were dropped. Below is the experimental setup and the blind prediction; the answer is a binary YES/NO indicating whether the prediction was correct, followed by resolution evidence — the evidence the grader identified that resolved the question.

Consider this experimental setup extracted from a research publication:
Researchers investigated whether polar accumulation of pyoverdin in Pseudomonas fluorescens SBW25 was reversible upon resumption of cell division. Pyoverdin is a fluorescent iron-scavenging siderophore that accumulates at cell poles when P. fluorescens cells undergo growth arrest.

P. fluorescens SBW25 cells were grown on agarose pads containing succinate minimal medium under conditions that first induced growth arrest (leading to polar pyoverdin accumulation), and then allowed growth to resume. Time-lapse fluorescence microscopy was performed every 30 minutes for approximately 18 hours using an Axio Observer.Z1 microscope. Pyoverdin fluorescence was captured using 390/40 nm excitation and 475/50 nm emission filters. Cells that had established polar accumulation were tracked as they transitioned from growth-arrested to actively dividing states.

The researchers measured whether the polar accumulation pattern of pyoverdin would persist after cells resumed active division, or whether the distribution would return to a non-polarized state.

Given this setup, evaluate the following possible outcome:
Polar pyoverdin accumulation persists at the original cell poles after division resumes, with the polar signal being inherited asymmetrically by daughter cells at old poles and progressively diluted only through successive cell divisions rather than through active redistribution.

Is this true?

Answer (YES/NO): NO